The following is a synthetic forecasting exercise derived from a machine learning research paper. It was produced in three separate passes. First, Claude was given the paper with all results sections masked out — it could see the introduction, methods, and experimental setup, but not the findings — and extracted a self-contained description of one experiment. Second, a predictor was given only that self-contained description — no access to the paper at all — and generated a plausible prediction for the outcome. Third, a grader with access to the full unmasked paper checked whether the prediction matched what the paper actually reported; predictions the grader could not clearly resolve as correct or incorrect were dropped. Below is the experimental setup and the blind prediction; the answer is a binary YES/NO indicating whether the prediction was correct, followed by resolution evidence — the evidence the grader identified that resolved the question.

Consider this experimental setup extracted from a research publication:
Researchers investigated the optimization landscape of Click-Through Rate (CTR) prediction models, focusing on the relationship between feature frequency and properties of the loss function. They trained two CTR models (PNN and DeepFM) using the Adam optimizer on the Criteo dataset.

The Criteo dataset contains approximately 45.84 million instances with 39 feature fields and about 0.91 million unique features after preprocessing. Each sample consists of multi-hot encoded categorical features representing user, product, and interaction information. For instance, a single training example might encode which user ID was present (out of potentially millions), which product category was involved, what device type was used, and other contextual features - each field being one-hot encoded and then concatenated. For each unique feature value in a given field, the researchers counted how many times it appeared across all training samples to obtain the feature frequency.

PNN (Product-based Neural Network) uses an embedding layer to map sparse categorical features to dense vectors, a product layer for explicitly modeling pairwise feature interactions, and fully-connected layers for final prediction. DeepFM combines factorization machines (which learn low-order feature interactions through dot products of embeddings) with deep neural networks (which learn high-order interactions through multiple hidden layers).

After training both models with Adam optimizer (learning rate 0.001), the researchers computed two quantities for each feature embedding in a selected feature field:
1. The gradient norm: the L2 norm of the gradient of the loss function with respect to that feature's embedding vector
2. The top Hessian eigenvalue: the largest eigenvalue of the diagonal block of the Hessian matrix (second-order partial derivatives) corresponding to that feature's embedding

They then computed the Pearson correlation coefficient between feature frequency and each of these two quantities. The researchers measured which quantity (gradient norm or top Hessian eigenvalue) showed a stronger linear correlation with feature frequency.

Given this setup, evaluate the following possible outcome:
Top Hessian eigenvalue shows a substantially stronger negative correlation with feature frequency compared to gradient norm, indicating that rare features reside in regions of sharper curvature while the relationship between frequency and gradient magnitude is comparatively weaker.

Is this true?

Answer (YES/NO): NO